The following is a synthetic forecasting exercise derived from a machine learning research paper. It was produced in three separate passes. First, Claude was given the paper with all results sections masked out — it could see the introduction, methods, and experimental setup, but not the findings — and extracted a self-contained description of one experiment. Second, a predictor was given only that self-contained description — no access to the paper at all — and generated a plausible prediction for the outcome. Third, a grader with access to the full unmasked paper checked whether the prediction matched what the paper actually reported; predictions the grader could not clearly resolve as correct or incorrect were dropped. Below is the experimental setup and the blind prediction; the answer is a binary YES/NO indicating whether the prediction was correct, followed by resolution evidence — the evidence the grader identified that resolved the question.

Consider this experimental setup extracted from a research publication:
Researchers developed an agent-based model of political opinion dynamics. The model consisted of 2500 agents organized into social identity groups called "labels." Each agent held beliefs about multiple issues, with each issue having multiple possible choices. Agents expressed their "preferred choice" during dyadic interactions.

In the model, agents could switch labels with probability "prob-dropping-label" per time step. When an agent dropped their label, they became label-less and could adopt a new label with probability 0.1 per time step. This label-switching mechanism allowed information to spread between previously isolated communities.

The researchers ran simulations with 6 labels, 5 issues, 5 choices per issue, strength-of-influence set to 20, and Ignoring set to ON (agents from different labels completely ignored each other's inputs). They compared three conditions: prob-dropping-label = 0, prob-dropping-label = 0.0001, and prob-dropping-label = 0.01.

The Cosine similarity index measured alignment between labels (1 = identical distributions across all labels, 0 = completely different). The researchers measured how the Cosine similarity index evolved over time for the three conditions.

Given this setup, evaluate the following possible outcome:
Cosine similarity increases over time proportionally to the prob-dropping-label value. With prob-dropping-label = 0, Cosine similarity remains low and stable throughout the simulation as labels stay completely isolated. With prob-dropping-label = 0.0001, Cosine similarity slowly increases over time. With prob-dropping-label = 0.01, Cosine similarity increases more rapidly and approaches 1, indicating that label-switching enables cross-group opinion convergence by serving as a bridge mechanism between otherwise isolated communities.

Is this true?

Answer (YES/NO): NO